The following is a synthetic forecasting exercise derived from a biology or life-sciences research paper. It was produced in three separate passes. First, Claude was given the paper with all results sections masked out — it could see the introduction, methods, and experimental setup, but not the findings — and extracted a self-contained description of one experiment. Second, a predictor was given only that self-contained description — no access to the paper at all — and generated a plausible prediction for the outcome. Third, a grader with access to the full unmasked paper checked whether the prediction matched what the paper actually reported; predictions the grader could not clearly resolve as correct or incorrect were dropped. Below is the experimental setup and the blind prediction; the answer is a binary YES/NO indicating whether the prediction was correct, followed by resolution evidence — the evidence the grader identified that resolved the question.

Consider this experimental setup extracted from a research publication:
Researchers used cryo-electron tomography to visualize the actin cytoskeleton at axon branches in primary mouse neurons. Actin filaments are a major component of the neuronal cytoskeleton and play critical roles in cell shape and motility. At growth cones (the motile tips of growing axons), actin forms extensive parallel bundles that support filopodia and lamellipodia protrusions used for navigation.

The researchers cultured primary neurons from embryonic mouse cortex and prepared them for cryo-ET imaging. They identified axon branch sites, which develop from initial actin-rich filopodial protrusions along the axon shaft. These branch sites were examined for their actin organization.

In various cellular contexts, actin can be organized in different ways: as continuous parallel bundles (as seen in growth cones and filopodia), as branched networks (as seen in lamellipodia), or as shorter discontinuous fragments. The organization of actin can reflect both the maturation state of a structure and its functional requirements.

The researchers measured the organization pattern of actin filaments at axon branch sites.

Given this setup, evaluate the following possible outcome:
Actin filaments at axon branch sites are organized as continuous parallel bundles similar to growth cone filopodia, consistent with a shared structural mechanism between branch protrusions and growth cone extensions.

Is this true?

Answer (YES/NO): NO